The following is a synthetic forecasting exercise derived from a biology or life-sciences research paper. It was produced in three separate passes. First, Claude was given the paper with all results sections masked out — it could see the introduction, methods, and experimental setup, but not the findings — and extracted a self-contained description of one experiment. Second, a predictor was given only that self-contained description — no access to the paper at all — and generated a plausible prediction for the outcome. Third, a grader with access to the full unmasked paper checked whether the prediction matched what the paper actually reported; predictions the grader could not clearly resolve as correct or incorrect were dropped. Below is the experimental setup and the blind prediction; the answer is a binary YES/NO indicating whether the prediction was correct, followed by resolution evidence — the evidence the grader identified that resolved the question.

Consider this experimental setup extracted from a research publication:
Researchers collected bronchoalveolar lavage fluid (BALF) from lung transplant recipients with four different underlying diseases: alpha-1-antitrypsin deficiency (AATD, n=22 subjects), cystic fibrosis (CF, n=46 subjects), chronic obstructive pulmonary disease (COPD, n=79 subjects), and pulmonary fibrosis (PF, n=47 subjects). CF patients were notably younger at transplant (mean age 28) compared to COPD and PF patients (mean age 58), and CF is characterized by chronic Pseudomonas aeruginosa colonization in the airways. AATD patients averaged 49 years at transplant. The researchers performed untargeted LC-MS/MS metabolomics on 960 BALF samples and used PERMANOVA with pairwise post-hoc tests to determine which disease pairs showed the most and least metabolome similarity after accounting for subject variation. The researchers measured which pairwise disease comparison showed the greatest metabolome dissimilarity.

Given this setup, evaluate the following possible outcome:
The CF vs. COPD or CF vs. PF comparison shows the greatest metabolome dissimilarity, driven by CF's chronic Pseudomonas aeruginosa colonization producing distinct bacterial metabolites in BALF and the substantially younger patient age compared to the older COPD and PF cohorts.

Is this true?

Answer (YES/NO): NO